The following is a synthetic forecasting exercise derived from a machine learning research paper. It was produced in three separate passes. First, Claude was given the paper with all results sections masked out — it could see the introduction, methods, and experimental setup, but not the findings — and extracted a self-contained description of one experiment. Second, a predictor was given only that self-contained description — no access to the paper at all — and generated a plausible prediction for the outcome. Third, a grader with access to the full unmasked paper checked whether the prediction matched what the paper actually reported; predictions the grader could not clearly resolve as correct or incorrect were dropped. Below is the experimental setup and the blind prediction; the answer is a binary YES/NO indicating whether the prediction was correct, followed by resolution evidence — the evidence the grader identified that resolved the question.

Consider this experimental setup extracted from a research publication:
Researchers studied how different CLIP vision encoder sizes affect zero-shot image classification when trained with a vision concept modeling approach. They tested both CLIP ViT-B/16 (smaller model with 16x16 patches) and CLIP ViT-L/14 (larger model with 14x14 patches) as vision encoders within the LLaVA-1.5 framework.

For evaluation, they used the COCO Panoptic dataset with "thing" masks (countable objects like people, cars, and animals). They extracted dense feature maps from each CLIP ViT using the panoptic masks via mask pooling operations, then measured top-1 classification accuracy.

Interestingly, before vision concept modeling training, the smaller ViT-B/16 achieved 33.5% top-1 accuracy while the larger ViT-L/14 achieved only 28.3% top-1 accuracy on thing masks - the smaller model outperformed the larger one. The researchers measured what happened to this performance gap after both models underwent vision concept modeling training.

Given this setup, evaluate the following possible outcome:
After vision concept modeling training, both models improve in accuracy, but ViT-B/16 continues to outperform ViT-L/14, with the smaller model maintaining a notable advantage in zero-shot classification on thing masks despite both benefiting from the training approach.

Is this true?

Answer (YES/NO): NO